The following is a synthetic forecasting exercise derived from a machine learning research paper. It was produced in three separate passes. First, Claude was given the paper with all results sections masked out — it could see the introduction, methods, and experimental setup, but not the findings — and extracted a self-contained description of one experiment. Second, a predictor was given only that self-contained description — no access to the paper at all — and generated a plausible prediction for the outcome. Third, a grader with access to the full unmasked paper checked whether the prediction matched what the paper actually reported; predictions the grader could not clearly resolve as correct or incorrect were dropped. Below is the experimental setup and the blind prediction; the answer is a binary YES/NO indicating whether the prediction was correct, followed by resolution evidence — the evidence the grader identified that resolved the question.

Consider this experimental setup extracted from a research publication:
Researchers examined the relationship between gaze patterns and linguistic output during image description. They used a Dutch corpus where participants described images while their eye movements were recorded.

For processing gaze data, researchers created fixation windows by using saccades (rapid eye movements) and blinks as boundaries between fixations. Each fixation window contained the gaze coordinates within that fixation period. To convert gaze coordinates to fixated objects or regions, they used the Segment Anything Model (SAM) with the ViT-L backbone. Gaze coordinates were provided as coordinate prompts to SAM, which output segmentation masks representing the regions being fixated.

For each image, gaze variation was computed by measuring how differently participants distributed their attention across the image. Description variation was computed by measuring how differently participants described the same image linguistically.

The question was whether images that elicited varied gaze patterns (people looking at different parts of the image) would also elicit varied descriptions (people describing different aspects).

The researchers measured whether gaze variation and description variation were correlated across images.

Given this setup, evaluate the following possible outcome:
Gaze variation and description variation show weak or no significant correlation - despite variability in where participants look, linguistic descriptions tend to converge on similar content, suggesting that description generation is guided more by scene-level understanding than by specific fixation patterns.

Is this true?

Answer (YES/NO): NO